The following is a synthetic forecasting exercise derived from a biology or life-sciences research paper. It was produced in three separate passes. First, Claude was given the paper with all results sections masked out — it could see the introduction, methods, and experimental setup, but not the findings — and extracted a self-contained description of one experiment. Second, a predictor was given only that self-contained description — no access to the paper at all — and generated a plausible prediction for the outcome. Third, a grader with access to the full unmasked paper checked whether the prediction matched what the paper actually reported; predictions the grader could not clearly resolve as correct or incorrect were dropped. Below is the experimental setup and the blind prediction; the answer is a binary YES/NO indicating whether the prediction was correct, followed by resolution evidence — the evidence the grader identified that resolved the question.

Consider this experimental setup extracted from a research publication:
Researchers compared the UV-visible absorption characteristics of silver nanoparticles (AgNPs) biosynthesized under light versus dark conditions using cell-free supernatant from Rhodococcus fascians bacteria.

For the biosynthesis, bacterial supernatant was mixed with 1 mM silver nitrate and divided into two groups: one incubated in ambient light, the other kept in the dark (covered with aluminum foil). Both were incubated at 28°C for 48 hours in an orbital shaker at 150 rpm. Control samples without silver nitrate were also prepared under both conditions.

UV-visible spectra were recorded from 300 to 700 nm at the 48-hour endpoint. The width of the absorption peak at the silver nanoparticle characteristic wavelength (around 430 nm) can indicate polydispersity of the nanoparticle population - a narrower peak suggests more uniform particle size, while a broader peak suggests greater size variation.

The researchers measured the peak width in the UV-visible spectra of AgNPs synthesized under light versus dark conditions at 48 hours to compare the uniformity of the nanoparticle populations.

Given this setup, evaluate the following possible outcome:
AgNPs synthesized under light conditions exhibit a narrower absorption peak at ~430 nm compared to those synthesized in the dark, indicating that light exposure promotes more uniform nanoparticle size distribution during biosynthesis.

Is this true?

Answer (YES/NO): NO